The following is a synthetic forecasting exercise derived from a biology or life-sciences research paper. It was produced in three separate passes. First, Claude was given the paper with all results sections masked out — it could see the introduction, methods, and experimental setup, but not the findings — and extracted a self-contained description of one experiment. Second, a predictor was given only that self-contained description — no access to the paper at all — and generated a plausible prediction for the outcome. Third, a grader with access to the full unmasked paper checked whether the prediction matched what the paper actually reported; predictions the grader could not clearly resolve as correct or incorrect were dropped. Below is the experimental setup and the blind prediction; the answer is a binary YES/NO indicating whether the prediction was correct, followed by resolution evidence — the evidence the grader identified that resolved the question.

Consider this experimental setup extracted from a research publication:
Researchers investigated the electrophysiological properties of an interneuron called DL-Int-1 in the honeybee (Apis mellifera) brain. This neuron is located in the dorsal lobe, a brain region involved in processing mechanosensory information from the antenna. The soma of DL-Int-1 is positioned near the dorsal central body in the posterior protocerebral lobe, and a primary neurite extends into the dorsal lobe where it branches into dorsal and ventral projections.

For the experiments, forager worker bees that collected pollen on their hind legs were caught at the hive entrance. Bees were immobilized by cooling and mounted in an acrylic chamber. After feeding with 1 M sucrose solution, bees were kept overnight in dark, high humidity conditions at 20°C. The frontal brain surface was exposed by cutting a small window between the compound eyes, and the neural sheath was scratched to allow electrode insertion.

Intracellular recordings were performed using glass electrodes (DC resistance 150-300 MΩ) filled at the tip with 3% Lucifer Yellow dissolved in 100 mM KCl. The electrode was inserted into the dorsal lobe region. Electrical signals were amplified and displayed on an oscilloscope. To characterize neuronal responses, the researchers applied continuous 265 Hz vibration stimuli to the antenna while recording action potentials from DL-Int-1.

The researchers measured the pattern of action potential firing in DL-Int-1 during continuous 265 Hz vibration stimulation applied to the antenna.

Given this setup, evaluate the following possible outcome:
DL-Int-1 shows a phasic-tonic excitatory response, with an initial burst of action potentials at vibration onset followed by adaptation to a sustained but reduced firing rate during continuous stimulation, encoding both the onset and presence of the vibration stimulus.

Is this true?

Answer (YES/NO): NO